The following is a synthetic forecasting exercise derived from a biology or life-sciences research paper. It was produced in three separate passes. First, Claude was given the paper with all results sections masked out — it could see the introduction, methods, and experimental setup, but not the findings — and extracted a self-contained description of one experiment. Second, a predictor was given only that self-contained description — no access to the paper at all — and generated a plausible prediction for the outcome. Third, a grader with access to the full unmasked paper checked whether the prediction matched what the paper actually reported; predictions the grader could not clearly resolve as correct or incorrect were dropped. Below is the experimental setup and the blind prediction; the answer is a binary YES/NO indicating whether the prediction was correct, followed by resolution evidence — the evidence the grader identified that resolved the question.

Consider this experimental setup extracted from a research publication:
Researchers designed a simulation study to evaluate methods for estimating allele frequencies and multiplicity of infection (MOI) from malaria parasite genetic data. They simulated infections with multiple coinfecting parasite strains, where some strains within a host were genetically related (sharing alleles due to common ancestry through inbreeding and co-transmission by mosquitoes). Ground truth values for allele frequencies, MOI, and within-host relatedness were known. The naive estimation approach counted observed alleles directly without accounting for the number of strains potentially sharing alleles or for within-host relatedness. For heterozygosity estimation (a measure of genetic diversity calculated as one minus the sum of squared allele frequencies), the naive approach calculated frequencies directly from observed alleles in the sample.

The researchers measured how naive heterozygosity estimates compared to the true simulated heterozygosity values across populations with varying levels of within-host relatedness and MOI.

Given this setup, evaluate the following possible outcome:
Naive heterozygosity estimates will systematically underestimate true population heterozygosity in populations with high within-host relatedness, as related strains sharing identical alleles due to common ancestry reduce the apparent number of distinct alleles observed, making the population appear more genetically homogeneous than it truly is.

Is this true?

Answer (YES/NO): NO